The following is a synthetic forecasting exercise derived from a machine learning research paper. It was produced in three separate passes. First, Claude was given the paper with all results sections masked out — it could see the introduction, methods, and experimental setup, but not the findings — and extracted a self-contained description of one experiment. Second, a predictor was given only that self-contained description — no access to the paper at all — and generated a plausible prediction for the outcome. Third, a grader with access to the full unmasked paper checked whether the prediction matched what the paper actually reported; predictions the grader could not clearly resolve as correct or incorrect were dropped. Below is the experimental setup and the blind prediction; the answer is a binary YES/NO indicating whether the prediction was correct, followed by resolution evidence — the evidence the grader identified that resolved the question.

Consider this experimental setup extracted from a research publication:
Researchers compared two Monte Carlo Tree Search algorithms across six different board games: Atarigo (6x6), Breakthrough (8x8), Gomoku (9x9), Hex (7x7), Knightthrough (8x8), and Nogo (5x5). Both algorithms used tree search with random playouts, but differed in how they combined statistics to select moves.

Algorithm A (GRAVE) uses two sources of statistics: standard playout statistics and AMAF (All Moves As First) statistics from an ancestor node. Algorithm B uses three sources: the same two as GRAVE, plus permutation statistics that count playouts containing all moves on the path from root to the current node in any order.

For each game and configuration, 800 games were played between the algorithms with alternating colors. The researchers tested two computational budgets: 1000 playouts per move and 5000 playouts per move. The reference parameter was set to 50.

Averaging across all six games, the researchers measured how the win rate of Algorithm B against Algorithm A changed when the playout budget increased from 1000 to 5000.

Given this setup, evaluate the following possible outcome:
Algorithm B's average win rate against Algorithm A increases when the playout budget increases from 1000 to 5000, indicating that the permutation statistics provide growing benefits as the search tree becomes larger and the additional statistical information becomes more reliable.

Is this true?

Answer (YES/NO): YES